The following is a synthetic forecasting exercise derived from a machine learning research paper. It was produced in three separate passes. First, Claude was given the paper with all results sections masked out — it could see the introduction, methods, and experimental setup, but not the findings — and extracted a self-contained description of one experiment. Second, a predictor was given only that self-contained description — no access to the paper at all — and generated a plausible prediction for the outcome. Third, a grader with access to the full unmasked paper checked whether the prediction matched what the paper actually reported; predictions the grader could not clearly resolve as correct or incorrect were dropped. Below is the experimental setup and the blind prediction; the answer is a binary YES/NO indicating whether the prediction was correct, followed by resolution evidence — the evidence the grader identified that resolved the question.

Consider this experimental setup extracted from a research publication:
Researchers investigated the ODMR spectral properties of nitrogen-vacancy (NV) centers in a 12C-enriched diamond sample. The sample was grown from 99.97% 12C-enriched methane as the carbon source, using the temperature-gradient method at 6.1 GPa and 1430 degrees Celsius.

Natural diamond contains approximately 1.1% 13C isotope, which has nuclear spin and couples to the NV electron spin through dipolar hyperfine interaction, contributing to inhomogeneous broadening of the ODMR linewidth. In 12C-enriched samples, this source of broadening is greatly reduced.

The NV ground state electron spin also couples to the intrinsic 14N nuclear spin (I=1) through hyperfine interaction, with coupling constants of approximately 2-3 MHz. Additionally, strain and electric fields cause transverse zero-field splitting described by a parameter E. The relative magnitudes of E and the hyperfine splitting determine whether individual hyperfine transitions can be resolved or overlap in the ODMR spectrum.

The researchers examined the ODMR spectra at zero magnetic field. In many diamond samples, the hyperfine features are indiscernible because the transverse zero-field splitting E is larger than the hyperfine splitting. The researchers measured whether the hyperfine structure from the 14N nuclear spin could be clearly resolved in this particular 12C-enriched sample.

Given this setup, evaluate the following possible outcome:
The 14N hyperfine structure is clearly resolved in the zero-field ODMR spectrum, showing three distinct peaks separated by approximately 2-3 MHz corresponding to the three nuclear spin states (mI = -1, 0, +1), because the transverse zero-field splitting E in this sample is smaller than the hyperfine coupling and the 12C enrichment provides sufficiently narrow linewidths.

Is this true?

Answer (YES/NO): NO